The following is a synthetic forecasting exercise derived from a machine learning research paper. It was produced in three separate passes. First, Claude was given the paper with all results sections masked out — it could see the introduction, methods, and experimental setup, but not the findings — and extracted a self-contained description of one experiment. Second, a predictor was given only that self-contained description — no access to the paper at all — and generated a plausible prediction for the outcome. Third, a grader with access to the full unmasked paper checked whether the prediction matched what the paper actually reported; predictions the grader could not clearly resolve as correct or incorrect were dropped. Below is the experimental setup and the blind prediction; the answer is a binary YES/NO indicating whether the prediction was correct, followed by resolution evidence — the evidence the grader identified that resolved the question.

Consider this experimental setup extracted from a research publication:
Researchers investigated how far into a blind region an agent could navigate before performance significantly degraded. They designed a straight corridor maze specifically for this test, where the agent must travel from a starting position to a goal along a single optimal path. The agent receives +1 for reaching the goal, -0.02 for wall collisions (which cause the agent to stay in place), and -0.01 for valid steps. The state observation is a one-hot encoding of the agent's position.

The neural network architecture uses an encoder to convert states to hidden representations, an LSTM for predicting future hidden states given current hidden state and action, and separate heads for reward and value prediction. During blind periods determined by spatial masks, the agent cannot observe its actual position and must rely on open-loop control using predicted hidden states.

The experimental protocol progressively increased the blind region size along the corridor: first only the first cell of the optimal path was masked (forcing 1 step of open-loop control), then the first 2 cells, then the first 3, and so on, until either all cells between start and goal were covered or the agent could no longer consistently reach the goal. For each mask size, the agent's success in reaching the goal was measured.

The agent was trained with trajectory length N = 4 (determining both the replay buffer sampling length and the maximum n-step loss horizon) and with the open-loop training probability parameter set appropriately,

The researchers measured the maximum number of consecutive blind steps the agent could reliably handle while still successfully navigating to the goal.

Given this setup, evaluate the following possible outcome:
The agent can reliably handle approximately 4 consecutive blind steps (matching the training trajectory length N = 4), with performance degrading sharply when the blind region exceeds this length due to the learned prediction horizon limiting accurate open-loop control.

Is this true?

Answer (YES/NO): NO